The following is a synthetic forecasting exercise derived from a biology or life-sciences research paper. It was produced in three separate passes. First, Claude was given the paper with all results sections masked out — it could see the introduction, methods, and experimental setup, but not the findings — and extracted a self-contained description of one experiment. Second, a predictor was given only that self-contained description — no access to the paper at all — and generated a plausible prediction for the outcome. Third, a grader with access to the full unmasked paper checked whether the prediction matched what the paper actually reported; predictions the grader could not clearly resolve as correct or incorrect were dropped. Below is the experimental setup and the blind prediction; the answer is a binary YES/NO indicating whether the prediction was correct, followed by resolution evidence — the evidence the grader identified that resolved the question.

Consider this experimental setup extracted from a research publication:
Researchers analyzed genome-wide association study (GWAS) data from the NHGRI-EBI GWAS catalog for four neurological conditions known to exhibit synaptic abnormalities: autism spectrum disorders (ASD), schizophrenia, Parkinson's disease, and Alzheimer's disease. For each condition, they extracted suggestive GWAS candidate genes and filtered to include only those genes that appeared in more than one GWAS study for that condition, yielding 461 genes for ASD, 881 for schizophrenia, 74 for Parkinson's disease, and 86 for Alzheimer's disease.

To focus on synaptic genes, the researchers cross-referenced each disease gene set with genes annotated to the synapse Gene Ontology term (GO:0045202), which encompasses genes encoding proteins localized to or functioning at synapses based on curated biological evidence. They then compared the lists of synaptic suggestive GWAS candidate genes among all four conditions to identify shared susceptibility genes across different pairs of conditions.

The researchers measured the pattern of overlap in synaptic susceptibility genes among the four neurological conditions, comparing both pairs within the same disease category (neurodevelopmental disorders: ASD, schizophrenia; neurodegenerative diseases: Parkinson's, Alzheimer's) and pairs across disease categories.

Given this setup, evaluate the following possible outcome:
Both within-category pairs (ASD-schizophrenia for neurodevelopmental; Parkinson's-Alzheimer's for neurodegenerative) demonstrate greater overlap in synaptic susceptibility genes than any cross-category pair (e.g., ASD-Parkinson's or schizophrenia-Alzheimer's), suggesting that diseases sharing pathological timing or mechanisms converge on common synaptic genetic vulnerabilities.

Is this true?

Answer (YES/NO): NO